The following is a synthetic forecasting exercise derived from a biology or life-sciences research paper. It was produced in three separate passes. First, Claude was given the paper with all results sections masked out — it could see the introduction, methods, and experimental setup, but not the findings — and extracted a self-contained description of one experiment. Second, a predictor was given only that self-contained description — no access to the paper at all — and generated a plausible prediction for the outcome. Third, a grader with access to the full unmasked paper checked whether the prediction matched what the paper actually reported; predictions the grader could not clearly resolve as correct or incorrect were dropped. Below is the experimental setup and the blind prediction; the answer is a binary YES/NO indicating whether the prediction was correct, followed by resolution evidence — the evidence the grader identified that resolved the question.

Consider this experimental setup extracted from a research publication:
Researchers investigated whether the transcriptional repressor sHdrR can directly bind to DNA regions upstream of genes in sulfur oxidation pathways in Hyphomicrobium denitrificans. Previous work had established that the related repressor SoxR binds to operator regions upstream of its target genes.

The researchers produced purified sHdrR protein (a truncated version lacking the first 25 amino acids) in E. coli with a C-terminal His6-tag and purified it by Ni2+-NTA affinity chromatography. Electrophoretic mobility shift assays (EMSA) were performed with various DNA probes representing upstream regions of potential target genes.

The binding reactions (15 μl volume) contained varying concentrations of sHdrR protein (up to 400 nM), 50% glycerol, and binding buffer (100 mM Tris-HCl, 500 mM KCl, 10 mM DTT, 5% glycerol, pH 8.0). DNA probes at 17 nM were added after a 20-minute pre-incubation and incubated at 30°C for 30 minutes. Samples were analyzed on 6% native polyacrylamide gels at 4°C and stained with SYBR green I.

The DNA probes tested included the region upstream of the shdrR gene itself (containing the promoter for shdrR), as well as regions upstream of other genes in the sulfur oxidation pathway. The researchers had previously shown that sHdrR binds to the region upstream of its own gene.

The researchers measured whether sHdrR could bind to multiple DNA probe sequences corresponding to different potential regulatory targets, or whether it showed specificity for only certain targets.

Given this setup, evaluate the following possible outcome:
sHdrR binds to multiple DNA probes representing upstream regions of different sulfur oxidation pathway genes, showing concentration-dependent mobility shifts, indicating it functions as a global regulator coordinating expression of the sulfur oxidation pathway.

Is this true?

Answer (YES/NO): NO